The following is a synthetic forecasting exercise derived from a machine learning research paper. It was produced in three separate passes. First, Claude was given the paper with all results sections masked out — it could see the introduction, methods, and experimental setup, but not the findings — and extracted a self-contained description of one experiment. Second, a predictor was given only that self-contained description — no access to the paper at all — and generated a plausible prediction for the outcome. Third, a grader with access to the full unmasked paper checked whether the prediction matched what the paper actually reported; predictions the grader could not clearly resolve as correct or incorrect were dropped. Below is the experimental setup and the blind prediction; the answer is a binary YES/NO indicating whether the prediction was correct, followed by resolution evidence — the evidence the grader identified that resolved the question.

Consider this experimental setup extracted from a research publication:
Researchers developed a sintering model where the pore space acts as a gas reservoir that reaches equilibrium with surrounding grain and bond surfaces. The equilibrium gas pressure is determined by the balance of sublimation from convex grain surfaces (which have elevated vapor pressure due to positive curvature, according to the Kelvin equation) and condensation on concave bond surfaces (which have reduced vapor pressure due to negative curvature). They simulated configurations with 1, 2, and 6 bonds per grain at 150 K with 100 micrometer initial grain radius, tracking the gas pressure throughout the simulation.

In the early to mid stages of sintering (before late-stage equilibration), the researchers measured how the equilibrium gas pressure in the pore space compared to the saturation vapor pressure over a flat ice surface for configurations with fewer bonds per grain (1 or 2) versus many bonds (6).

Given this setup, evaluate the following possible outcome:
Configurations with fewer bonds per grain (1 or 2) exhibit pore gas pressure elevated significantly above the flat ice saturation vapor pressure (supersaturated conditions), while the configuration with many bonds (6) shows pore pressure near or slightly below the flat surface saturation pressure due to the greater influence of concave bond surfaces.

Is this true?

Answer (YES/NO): NO